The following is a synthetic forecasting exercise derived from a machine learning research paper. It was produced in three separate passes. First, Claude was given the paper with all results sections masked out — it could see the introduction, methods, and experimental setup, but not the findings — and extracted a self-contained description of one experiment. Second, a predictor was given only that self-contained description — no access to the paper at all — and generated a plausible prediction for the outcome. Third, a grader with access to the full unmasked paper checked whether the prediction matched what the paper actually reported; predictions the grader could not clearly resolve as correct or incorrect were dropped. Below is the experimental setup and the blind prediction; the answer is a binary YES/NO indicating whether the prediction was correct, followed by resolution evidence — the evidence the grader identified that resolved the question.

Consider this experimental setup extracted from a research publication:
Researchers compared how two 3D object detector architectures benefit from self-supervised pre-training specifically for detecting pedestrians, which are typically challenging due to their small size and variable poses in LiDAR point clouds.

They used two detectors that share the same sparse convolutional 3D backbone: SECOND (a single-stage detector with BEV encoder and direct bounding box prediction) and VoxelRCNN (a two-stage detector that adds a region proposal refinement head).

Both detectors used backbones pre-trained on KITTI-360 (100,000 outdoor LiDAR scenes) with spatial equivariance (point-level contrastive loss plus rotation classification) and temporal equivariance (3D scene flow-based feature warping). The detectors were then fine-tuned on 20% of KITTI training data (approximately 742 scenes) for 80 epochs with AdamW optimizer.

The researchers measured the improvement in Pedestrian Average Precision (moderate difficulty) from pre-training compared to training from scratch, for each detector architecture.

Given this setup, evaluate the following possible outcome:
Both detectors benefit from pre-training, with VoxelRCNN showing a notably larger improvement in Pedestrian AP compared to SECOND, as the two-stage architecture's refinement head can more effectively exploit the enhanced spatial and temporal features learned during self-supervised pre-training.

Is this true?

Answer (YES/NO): YES